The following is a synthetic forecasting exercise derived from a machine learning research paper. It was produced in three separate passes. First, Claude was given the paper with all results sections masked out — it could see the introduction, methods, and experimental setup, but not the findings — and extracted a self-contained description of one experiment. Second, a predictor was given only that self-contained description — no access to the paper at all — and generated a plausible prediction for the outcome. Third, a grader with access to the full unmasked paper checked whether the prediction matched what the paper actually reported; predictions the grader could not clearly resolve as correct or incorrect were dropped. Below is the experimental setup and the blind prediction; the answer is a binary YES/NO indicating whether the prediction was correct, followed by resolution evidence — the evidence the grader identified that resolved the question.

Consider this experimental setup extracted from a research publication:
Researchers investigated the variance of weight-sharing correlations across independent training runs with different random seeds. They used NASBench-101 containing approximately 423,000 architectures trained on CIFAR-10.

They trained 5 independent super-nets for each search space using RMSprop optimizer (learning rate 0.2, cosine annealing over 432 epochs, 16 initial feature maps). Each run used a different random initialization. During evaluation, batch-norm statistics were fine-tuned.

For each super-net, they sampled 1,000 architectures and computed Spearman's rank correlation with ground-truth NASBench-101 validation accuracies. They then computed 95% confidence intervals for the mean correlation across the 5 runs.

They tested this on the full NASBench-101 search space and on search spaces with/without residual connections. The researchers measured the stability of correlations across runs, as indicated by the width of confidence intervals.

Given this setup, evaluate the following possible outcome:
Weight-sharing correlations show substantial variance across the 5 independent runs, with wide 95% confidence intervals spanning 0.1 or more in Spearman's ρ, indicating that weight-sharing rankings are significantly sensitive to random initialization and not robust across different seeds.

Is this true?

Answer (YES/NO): NO